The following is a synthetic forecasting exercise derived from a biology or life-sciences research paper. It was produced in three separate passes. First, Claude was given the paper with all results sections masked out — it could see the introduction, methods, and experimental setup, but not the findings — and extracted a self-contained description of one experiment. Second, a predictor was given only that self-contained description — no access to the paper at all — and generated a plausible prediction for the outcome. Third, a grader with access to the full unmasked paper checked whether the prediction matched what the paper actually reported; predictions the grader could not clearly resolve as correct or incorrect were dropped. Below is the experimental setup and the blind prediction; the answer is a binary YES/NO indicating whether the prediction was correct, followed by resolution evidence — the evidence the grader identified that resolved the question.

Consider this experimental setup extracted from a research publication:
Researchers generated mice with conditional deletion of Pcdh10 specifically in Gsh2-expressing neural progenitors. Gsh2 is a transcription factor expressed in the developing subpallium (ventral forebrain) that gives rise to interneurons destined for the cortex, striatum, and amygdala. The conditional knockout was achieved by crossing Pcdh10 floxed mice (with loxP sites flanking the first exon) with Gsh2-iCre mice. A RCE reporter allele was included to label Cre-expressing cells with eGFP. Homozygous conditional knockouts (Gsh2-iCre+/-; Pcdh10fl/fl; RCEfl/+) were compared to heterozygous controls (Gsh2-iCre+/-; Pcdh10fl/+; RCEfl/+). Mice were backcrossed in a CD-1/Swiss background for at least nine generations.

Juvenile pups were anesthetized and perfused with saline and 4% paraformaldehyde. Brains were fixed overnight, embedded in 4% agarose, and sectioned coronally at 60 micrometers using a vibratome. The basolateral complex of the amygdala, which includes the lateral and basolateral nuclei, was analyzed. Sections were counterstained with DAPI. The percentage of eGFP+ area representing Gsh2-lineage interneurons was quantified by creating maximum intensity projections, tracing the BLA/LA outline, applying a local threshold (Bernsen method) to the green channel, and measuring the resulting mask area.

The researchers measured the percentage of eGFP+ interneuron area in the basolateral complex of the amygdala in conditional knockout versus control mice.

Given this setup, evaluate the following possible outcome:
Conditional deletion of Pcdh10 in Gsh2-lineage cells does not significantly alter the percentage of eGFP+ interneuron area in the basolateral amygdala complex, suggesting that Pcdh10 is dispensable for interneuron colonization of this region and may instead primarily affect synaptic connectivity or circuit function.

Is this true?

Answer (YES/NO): NO